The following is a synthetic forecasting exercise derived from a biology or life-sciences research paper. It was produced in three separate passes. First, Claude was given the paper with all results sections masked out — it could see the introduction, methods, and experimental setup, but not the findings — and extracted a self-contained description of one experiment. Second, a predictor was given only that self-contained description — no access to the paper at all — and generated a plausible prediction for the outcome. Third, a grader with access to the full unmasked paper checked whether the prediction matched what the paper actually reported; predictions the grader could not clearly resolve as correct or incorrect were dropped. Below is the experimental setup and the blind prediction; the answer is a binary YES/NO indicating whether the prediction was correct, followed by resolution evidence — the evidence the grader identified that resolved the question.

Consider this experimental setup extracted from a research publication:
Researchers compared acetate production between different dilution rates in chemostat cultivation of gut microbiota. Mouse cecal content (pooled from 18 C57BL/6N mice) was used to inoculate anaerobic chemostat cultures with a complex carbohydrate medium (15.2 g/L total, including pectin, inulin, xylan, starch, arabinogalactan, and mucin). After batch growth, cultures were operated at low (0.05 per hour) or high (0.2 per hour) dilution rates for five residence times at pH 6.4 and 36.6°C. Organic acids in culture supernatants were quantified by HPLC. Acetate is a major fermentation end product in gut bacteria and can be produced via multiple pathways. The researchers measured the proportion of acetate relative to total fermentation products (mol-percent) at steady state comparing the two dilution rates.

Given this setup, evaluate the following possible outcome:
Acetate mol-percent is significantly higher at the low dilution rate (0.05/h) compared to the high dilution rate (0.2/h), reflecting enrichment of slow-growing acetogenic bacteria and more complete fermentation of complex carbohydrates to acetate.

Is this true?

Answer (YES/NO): YES